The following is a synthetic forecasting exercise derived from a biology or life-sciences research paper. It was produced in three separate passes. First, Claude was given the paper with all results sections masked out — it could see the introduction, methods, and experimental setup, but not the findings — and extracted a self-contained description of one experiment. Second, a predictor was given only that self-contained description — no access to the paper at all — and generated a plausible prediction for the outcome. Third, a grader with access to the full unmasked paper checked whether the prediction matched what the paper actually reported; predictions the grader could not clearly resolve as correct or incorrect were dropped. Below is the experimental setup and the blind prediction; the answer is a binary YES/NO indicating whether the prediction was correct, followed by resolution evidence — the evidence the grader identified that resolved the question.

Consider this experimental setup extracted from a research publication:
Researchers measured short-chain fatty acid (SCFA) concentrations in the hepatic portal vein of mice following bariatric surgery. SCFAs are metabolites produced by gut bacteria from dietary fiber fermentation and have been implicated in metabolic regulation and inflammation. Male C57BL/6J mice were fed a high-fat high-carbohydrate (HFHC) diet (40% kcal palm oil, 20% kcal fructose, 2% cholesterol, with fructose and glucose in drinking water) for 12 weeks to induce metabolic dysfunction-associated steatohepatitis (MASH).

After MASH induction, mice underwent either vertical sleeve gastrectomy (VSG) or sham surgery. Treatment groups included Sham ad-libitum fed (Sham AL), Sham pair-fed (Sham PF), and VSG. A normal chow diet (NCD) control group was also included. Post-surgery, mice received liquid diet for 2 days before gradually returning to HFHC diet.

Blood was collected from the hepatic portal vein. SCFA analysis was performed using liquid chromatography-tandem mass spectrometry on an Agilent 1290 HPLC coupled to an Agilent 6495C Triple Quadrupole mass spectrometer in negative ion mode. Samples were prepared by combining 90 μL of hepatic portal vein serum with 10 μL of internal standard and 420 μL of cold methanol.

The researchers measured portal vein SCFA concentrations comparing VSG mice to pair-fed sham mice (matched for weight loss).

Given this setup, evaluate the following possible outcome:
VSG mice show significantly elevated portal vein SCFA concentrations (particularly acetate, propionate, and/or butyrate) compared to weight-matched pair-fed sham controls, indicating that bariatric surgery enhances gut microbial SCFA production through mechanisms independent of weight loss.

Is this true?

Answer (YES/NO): NO